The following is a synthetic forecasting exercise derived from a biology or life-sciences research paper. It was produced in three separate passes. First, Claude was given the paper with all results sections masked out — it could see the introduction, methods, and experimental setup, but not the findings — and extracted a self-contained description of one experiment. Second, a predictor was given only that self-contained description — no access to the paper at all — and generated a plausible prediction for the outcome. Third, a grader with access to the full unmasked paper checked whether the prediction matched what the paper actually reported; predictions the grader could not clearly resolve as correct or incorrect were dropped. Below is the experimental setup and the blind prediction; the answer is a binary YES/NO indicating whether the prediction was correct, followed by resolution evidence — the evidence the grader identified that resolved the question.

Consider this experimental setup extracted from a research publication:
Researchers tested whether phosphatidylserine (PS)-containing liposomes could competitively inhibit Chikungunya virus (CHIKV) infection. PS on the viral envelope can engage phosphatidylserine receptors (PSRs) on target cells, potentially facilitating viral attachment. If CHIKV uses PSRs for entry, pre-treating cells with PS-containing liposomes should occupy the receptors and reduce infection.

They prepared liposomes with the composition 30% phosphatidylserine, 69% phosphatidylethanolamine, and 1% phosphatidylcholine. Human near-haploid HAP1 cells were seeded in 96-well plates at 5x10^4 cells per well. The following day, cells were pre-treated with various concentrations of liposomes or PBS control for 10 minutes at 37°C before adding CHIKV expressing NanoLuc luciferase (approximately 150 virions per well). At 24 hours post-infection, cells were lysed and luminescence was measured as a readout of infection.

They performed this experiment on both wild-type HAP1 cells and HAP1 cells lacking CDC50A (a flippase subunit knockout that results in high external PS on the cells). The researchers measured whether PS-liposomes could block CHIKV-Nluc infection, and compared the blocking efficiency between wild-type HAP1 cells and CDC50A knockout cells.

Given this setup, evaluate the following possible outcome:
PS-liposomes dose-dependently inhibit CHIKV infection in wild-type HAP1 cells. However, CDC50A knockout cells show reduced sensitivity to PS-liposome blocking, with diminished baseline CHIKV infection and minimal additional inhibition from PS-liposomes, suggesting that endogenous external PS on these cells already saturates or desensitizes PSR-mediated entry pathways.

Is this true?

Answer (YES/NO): NO